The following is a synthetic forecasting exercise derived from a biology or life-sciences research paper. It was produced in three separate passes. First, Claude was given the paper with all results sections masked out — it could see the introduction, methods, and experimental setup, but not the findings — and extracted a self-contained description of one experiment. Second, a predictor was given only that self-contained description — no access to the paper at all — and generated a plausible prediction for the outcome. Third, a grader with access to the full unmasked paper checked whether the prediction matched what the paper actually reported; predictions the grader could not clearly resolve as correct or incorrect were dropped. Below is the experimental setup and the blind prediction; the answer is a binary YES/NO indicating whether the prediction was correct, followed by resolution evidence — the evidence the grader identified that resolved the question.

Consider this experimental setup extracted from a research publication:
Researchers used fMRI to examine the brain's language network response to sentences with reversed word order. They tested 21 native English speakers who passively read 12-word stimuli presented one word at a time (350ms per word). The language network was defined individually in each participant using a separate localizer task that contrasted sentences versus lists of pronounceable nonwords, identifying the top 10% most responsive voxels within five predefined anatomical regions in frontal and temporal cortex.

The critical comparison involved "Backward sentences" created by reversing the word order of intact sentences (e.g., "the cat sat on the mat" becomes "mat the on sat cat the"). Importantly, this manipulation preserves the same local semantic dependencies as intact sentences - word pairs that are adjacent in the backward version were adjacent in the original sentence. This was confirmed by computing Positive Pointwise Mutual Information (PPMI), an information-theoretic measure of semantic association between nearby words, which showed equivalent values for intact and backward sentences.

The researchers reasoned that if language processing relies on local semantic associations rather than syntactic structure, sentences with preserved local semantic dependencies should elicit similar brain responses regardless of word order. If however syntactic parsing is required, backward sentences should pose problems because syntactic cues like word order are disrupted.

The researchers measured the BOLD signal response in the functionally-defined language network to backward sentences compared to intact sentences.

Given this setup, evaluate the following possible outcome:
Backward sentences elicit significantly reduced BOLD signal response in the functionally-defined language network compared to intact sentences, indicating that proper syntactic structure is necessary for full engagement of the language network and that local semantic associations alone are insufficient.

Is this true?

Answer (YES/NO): YES